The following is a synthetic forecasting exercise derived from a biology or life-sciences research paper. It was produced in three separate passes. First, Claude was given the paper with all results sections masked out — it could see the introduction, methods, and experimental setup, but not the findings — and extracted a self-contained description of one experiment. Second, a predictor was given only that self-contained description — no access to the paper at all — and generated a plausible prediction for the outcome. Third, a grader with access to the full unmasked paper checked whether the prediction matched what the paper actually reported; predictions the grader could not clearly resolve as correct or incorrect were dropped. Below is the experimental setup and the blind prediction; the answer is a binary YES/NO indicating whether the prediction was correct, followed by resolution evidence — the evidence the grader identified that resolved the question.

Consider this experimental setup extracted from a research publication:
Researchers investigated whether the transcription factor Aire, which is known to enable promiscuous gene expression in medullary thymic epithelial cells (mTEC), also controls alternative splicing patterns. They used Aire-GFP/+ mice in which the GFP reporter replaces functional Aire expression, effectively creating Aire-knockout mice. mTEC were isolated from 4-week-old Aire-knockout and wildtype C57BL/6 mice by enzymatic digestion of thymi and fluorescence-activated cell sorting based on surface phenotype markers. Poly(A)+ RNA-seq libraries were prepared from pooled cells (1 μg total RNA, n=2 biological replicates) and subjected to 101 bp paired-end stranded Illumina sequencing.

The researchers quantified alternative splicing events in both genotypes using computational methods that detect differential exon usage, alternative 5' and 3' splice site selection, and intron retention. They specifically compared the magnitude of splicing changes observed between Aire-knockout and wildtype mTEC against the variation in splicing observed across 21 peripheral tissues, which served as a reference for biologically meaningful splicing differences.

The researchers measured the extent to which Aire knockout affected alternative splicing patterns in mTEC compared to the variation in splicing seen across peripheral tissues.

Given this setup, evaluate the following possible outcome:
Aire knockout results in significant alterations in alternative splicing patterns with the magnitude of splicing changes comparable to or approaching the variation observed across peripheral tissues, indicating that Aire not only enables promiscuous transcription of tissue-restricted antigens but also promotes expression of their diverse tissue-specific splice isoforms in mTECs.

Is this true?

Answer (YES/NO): NO